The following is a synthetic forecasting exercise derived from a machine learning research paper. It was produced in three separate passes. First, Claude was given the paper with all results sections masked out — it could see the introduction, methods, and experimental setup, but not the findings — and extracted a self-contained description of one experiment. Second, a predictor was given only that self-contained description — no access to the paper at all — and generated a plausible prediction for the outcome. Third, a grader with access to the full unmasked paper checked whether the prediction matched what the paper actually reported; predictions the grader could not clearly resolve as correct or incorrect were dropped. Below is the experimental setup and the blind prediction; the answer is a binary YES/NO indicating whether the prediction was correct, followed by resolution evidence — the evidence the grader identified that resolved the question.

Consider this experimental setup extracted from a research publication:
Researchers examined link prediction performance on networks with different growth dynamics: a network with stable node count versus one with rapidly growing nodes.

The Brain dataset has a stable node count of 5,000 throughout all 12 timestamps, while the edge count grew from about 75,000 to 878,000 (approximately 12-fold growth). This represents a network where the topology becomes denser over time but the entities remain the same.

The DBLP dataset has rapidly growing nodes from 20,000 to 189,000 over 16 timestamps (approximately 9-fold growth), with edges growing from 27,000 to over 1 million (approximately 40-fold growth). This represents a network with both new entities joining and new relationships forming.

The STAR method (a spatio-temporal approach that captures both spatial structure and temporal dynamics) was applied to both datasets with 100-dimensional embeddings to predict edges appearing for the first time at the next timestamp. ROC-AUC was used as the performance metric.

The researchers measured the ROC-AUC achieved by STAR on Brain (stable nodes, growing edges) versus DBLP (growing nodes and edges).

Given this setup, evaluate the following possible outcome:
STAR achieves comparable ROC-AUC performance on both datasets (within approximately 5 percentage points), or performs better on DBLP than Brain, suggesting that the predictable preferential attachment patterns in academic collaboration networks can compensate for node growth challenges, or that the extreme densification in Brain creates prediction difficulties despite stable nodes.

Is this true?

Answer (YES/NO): YES